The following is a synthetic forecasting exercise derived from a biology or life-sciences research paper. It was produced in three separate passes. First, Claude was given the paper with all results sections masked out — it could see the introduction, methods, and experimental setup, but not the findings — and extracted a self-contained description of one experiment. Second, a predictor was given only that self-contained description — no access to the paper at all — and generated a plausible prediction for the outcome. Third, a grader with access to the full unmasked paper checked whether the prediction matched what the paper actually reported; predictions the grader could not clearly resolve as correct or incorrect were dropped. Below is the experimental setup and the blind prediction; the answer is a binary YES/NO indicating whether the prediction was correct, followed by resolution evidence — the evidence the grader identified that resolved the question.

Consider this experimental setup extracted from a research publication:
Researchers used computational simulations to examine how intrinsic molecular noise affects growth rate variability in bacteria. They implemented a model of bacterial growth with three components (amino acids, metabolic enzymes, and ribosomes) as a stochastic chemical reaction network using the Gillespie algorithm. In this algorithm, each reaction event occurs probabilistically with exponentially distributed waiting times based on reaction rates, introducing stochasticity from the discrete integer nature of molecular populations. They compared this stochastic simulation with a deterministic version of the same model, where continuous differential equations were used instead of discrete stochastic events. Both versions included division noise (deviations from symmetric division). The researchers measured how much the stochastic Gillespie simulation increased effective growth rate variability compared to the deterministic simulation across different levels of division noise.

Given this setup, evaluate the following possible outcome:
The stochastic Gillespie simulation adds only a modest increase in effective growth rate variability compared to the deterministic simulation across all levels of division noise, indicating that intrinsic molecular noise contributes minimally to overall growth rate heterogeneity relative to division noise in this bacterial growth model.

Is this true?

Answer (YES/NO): NO